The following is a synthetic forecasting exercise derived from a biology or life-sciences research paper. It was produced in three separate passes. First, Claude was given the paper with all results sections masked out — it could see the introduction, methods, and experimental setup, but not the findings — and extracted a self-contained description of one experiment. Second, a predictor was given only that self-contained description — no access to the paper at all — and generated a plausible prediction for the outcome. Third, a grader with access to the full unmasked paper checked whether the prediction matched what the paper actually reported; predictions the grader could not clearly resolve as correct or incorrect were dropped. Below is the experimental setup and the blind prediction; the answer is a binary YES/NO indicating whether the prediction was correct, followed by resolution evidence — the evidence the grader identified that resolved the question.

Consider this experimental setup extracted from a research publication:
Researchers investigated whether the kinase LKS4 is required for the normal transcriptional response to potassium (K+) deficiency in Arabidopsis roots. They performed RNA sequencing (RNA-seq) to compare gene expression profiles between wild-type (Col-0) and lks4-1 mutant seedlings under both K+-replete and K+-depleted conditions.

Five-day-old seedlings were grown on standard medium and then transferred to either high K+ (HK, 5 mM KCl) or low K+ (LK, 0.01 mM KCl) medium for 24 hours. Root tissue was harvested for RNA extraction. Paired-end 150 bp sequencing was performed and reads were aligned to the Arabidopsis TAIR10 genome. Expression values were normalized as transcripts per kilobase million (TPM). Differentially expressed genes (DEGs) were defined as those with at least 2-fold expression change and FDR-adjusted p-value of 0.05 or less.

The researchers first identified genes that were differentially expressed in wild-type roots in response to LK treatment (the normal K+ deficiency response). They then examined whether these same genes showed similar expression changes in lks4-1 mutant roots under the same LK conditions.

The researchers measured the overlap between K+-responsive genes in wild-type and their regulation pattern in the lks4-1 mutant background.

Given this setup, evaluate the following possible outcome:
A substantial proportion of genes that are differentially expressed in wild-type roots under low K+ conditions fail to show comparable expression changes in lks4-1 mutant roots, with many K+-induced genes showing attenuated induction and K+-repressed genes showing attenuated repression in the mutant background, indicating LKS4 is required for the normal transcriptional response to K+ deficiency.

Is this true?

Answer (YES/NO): YES